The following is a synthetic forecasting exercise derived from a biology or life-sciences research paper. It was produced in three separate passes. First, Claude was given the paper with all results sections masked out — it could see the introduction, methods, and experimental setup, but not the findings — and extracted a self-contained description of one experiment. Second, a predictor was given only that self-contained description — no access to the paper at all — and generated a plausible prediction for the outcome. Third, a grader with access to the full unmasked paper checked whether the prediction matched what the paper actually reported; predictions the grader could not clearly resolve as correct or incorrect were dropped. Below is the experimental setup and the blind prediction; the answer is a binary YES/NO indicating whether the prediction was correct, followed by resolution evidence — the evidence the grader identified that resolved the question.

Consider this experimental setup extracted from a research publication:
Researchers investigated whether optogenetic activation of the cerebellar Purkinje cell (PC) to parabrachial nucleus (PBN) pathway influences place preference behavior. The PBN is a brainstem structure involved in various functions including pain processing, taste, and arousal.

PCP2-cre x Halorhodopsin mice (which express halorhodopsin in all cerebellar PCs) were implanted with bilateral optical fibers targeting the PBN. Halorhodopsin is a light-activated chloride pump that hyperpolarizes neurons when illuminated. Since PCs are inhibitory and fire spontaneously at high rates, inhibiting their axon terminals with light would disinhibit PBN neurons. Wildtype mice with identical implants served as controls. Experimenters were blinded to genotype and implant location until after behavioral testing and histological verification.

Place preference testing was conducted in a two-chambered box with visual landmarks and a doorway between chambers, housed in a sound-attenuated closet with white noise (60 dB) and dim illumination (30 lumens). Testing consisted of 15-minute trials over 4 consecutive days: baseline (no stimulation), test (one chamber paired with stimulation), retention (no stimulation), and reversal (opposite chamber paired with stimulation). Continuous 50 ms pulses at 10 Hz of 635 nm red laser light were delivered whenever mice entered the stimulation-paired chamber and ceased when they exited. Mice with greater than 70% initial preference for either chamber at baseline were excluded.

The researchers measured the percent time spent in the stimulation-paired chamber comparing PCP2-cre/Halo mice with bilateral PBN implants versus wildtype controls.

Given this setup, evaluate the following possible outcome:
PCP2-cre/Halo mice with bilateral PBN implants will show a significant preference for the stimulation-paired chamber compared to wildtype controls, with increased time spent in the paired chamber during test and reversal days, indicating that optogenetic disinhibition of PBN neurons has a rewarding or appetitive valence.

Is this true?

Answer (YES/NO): NO